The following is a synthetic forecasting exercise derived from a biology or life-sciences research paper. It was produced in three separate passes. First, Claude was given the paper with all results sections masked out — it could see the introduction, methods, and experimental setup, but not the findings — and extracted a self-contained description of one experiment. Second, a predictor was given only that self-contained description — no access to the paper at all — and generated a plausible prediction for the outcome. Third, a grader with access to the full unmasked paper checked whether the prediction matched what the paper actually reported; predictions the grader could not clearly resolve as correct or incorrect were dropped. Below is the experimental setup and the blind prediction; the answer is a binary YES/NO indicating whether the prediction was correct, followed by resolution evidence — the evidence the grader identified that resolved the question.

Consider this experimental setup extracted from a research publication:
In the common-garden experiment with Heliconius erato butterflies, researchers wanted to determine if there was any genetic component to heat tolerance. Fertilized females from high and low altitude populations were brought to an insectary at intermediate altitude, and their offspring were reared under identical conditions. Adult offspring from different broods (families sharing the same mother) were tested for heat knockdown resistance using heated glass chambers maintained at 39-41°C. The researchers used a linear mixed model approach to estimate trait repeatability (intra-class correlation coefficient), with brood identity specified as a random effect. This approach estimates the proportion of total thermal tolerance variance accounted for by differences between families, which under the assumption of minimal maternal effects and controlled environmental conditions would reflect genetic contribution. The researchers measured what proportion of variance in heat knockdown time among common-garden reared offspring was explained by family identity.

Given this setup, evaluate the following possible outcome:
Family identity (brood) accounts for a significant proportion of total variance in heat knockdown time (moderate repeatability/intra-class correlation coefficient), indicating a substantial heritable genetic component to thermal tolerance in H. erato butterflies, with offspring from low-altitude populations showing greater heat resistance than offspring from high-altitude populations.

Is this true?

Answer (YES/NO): NO